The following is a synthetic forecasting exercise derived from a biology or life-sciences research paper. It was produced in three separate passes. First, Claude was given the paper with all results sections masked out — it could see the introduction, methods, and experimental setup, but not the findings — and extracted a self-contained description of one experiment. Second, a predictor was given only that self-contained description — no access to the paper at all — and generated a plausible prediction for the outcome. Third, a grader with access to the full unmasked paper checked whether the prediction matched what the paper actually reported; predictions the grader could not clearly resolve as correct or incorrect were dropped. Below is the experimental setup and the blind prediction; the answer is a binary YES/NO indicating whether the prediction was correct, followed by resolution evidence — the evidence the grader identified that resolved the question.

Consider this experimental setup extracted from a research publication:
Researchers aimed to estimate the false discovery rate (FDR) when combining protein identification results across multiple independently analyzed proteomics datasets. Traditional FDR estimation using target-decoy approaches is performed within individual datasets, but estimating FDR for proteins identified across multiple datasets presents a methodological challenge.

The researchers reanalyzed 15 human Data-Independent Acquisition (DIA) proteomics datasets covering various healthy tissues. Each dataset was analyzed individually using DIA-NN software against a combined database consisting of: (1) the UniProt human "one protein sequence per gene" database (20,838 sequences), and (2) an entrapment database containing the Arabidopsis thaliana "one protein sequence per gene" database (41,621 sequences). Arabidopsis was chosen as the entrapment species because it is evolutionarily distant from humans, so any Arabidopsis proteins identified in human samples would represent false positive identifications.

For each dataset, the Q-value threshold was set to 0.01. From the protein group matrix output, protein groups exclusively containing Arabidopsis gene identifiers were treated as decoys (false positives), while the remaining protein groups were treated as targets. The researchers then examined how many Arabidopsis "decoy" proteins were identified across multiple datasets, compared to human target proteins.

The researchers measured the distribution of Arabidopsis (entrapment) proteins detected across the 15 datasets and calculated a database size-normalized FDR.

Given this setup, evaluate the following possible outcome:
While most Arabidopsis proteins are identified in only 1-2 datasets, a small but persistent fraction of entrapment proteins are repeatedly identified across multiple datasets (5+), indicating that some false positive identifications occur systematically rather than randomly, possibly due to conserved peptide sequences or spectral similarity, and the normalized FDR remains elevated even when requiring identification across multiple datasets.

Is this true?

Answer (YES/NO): NO